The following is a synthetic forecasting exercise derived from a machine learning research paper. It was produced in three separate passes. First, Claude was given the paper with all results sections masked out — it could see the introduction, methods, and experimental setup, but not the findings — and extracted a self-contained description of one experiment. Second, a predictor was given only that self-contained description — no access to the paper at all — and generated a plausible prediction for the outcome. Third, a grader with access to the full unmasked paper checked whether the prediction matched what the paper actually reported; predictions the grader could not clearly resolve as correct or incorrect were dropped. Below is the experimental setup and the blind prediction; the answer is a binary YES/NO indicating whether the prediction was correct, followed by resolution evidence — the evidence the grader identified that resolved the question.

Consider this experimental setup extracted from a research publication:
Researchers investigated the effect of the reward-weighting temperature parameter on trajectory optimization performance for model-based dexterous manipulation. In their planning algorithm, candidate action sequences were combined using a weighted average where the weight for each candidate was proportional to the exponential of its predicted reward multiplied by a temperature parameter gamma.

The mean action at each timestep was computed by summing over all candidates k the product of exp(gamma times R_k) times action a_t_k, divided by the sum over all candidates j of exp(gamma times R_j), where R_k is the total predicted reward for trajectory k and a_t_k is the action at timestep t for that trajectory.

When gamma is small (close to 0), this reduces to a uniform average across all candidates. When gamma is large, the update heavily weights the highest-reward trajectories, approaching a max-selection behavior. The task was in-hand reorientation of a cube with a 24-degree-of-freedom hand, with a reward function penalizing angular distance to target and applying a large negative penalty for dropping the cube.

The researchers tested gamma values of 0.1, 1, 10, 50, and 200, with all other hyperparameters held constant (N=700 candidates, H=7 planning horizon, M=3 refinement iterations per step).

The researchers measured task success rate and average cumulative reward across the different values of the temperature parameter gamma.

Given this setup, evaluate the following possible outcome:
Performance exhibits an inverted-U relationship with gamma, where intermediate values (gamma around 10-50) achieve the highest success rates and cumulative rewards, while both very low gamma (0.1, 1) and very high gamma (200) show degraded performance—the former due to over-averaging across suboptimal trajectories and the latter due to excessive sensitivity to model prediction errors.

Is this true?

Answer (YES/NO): YES